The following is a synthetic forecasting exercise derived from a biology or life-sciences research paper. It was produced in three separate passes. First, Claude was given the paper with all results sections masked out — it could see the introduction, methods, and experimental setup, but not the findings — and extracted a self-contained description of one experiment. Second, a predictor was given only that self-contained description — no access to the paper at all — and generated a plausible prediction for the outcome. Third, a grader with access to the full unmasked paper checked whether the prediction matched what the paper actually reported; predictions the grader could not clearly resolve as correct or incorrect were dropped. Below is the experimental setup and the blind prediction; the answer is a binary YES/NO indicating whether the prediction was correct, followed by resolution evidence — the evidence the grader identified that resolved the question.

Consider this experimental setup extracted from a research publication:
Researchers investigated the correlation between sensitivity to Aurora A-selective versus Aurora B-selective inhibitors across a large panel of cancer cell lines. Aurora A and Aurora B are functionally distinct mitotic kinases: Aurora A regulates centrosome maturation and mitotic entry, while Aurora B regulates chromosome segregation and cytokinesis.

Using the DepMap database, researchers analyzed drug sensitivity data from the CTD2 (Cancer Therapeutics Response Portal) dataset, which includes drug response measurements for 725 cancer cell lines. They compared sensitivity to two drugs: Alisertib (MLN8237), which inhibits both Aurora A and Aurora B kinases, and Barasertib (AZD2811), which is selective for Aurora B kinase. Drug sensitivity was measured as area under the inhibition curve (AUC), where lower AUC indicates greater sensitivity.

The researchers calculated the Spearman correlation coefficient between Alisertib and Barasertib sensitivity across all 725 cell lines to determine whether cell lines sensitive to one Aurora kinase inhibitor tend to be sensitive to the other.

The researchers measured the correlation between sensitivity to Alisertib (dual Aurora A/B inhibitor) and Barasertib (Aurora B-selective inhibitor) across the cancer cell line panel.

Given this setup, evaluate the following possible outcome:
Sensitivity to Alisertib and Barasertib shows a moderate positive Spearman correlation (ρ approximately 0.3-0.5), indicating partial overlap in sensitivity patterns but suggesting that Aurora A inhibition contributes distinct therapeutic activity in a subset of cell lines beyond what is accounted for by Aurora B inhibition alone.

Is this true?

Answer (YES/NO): NO